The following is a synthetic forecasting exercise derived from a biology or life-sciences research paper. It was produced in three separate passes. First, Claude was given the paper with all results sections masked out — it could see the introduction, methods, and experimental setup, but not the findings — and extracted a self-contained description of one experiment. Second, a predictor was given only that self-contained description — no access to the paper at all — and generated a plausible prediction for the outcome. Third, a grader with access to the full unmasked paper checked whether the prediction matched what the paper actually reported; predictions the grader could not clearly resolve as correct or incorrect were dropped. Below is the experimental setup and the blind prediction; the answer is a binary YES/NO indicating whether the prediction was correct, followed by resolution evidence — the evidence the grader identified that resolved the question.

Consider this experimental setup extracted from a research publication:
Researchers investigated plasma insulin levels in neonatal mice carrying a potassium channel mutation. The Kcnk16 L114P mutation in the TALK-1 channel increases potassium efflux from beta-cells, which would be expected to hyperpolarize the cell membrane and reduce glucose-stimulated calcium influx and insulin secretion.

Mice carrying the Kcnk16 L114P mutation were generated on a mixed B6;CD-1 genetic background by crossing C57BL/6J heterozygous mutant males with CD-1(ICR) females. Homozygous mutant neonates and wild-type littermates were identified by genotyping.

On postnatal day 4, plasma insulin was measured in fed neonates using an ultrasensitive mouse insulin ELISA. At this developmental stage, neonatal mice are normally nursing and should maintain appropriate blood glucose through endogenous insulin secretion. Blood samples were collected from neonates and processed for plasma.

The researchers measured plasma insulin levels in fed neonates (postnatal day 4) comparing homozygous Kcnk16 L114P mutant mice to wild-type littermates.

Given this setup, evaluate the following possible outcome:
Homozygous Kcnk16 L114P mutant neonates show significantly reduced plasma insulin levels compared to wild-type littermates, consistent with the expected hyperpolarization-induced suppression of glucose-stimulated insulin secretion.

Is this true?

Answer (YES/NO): YES